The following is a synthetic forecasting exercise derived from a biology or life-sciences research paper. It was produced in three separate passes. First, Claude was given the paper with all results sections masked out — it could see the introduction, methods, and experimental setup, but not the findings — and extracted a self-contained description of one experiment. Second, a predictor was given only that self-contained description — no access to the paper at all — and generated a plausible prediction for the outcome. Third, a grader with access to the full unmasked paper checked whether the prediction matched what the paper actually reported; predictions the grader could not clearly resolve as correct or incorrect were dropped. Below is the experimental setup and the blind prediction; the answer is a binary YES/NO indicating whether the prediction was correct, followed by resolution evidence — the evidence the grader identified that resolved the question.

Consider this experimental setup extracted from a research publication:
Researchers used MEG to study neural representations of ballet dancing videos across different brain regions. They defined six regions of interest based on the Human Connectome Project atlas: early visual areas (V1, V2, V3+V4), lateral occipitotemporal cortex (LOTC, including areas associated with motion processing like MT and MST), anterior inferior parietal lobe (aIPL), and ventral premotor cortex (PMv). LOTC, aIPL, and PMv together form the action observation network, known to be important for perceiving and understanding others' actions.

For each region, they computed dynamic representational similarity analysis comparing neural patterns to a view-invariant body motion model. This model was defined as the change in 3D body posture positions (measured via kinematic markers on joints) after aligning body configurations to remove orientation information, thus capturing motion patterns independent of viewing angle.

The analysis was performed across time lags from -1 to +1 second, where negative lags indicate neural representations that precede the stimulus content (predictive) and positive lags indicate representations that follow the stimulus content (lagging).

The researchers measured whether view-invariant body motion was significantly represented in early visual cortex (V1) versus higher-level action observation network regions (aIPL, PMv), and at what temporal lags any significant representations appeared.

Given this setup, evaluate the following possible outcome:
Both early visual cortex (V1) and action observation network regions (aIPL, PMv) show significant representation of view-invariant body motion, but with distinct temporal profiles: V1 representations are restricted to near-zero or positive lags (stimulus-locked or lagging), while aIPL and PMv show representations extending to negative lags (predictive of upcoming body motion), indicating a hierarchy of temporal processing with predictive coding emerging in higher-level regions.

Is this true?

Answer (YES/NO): NO